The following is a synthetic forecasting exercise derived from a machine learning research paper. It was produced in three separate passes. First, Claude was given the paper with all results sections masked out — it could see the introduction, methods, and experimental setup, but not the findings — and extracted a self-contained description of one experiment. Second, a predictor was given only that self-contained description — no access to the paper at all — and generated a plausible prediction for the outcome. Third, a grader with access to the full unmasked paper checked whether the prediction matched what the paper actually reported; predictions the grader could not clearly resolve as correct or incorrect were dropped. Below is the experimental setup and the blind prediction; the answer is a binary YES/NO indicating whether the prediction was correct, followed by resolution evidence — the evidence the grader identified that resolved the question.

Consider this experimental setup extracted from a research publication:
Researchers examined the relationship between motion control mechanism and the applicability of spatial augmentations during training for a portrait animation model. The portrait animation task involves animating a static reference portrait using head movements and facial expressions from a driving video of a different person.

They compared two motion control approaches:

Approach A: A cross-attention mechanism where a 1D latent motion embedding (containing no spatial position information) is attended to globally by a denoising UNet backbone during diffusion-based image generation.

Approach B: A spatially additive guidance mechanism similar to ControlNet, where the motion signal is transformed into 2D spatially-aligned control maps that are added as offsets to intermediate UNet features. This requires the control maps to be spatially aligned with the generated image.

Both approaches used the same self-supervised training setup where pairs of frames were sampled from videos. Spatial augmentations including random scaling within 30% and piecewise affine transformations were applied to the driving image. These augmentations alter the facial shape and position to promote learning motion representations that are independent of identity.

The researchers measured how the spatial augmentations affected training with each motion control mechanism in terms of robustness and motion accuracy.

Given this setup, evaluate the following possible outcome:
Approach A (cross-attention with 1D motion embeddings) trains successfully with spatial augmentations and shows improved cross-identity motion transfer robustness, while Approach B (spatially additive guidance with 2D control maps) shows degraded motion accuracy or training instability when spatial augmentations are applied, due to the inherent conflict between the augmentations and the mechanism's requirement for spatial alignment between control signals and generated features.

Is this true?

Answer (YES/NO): YES